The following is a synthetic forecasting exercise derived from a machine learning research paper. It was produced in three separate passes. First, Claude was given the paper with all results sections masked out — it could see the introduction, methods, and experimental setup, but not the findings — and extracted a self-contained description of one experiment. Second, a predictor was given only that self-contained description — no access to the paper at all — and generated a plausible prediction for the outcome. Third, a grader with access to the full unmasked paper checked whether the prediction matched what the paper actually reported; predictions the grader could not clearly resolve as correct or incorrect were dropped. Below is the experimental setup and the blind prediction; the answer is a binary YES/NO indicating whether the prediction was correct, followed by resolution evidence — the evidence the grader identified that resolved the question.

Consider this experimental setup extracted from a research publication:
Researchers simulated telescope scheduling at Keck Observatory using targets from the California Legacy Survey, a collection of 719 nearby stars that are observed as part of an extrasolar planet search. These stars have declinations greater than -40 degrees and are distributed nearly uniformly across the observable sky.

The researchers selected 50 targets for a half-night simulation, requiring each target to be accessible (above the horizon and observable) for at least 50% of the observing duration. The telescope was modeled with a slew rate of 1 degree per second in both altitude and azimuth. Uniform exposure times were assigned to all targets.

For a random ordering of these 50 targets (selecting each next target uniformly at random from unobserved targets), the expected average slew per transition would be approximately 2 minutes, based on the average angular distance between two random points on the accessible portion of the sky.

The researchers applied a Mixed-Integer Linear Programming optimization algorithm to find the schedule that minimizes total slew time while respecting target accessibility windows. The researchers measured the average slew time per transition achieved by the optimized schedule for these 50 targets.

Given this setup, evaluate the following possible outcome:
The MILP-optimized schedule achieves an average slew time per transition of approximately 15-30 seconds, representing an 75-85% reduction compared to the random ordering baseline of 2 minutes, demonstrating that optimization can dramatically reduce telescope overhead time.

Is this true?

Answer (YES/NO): YES